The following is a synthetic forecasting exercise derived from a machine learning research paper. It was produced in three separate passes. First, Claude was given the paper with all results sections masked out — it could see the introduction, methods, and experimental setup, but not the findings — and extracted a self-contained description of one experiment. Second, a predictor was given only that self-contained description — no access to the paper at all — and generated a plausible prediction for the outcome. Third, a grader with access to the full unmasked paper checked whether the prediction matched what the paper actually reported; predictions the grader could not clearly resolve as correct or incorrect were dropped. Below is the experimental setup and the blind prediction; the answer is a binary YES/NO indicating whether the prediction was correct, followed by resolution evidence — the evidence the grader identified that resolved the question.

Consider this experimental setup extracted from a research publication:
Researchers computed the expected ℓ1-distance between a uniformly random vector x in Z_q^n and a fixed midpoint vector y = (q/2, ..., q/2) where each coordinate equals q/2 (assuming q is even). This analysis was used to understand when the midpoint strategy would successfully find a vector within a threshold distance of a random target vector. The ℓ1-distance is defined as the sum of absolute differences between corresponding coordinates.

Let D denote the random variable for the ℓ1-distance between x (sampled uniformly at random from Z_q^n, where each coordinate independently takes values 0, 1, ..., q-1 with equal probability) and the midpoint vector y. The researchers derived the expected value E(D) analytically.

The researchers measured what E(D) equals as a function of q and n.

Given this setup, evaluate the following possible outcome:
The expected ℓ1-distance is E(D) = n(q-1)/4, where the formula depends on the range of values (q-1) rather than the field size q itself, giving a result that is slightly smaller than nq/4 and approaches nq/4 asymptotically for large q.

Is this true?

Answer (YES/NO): NO